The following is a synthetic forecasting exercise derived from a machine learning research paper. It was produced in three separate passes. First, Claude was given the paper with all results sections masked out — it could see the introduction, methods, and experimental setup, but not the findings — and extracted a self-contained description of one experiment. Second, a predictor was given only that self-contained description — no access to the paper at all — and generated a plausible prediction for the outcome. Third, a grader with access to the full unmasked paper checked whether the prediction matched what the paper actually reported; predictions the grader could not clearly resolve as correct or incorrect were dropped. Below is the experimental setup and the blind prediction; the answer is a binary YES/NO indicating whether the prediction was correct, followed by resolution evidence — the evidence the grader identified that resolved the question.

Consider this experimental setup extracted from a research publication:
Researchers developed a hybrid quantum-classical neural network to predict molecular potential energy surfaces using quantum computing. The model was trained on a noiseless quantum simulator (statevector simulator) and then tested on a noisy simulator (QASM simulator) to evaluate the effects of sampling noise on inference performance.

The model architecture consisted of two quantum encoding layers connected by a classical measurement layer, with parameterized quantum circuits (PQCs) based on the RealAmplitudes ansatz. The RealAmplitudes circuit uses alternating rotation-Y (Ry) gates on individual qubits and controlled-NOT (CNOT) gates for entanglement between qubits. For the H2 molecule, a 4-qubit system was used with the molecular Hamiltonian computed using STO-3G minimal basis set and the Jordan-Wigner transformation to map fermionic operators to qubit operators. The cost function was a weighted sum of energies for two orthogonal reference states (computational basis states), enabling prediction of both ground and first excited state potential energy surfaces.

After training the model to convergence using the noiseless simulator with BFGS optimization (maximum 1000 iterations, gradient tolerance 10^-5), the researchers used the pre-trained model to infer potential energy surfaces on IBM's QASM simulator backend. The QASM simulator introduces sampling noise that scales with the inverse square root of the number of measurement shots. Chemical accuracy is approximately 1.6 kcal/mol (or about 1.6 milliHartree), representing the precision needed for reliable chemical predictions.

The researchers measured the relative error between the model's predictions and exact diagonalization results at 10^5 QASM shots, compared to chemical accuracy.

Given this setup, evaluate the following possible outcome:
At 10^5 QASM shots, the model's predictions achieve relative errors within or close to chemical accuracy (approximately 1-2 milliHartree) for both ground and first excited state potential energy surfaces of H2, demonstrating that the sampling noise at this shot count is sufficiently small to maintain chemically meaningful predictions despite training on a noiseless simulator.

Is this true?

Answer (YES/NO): YES